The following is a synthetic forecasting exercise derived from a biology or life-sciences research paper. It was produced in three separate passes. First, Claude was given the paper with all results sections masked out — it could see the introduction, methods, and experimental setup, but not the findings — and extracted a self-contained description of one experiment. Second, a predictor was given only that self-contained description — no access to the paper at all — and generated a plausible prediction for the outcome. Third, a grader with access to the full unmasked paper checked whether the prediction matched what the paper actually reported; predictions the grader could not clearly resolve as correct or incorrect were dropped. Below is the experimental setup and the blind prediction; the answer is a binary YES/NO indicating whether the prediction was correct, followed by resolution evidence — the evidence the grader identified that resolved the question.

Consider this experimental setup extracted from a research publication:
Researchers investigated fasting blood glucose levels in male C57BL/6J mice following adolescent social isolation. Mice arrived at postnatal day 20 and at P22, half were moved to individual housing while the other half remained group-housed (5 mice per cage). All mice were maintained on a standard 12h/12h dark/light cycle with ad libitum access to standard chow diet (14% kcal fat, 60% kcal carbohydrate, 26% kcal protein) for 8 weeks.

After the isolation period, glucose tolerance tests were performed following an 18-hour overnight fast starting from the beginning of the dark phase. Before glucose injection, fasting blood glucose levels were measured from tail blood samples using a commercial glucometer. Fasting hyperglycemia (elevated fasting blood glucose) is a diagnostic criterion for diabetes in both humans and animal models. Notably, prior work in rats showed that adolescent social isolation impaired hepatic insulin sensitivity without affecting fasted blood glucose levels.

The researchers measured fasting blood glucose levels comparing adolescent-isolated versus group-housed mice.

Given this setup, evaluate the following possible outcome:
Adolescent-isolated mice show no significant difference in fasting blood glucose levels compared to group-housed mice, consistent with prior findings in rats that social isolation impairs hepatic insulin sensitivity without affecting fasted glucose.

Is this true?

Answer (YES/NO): NO